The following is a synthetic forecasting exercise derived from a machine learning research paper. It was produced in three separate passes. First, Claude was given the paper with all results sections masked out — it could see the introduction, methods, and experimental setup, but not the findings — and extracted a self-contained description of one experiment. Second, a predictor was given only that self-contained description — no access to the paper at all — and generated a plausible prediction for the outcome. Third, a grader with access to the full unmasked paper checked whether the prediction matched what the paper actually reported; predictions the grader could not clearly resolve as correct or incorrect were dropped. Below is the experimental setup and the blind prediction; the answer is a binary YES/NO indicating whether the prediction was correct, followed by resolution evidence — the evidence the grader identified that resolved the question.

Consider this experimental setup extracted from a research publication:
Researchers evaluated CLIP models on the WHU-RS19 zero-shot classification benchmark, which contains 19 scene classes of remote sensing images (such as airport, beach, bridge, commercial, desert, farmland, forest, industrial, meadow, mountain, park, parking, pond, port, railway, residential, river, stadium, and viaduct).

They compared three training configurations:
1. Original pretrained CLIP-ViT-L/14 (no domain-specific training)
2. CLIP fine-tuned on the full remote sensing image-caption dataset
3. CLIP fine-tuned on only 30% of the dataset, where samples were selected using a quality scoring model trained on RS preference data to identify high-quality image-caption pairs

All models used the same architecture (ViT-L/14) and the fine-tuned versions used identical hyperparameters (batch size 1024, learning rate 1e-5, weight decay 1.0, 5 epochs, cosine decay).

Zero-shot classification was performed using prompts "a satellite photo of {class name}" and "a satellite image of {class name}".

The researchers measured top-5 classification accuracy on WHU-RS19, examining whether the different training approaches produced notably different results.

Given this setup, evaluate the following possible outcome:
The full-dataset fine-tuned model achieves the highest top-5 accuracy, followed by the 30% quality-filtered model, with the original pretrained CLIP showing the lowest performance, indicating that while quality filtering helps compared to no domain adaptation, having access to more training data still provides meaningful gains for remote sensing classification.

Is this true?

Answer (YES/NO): NO